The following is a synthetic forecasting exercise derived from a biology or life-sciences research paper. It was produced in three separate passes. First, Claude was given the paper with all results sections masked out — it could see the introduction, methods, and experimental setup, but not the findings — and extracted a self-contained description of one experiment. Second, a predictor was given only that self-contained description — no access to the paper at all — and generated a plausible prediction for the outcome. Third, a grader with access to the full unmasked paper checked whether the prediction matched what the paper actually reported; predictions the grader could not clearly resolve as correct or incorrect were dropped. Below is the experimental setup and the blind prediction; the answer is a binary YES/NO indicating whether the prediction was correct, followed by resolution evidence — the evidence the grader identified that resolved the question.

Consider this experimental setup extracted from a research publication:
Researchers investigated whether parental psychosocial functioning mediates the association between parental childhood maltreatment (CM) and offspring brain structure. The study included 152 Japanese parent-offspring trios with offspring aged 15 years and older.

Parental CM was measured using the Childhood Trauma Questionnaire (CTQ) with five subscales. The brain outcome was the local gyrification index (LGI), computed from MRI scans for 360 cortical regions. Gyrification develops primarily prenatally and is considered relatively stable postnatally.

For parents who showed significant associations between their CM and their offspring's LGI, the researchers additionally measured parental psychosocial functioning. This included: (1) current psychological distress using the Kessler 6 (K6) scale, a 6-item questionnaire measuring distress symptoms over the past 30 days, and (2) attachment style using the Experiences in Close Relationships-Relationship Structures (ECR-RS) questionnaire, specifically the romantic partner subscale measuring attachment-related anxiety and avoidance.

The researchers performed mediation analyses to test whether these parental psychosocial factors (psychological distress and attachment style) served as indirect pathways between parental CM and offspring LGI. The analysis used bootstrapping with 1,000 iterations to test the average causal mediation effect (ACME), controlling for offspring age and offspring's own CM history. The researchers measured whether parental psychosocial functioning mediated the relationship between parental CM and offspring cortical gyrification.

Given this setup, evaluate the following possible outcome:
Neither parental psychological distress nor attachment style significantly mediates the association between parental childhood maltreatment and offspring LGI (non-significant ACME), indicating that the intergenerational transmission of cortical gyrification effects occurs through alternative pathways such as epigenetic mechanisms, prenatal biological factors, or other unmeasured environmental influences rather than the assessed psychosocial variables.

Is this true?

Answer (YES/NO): YES